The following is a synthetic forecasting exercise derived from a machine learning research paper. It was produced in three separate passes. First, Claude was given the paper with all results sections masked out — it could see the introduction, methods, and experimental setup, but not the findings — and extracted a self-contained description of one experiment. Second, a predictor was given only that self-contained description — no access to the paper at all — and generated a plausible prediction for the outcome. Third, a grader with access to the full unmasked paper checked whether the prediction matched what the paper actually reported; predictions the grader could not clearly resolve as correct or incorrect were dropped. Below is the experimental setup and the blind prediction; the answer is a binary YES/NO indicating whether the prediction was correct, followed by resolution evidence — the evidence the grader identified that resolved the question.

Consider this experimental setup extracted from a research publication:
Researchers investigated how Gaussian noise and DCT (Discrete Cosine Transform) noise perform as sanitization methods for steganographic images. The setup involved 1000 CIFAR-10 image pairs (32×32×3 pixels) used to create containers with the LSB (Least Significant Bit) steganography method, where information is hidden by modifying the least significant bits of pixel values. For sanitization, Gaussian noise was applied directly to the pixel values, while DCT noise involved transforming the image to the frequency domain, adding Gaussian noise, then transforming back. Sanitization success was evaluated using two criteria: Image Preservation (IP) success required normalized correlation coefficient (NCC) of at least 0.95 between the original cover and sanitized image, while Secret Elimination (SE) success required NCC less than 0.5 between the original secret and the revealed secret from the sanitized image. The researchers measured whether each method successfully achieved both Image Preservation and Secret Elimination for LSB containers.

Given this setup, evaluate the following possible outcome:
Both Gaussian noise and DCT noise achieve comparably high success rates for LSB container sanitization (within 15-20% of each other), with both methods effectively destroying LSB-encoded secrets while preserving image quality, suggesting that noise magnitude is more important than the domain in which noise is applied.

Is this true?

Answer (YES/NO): NO